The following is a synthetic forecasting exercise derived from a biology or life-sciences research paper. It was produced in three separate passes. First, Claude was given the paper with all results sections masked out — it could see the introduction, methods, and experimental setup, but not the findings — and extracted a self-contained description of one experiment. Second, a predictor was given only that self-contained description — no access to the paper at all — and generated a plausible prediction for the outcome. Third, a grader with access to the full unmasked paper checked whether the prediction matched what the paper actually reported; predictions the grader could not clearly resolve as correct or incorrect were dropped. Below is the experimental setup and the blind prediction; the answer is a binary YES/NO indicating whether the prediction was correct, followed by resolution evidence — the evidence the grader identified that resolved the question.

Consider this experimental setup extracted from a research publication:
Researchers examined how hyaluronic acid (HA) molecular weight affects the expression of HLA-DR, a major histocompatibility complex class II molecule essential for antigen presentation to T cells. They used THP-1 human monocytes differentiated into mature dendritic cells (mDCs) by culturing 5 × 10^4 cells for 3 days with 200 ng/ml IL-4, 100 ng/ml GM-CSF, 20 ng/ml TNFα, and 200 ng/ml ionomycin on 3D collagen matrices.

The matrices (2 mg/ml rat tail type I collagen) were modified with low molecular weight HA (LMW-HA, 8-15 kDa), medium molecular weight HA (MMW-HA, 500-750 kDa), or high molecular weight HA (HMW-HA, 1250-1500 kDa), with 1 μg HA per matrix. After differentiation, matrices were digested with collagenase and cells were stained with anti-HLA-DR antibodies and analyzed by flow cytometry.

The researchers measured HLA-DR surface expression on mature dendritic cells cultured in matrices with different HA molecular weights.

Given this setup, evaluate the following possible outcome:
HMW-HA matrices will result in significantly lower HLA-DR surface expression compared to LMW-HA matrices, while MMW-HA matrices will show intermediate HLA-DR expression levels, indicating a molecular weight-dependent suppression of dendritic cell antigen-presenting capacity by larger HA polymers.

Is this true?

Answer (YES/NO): NO